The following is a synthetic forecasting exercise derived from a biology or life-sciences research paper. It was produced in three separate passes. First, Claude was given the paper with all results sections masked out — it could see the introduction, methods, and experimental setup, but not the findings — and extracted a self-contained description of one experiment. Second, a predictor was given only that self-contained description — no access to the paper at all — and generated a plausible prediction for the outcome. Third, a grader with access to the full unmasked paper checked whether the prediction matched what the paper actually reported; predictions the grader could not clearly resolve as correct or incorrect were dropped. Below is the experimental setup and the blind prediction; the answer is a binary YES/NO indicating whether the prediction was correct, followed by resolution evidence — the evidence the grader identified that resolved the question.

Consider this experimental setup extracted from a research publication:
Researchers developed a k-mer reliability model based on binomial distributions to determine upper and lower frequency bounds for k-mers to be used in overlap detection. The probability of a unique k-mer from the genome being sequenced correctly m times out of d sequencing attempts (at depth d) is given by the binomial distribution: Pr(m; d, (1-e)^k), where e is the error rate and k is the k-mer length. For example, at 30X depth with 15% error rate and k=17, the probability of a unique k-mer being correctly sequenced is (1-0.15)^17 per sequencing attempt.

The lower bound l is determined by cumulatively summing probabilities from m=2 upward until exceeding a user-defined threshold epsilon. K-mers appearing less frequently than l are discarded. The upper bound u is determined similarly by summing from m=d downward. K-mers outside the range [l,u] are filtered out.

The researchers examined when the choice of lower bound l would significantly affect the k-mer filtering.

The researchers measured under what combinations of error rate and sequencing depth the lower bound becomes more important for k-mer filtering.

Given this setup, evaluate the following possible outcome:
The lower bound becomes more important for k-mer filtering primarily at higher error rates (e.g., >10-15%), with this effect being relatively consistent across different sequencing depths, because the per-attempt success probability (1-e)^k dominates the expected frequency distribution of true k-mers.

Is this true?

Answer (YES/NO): NO